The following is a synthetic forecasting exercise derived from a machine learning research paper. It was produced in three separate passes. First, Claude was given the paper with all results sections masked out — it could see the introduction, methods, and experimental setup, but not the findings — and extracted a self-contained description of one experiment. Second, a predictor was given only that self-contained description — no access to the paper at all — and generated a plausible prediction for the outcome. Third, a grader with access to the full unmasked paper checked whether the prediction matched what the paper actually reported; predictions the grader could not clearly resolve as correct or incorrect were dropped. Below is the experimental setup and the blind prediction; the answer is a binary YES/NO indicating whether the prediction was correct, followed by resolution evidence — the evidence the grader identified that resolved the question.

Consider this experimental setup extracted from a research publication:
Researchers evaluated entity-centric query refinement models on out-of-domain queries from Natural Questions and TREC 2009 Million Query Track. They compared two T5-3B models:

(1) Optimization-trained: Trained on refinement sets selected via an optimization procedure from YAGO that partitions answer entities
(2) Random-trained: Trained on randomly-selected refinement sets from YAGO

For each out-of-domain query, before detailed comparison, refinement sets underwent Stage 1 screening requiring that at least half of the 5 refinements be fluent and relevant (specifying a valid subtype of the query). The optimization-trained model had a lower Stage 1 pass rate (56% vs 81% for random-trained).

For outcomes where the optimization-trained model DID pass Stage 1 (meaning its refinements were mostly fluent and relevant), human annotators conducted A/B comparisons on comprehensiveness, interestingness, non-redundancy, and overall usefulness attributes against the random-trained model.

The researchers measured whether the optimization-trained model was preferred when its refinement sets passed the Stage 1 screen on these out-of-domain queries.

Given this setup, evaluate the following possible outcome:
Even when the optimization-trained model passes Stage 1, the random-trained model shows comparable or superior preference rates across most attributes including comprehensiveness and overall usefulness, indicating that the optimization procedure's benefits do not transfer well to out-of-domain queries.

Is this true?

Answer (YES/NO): NO